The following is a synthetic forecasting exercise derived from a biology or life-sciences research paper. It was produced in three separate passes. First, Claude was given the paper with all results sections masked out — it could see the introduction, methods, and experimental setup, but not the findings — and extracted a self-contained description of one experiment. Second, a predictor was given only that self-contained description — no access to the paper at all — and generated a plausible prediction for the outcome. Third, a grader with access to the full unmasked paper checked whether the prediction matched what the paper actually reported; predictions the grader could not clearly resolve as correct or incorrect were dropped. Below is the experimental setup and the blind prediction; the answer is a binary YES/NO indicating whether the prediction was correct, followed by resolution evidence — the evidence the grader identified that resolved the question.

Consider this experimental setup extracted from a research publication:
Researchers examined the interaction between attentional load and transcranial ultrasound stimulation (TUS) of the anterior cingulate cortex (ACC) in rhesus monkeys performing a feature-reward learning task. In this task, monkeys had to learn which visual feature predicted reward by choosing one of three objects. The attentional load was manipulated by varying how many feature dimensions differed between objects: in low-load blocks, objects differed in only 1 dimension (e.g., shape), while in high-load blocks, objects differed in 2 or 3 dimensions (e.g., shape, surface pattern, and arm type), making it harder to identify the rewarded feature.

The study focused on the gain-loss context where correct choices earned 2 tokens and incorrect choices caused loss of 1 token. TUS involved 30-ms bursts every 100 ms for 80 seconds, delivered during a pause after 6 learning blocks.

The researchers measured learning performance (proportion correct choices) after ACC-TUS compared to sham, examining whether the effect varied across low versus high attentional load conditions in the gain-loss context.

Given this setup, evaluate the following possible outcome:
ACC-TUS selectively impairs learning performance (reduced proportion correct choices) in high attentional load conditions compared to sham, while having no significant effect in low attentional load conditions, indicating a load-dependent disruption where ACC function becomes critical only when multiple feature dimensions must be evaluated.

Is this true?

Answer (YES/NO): YES